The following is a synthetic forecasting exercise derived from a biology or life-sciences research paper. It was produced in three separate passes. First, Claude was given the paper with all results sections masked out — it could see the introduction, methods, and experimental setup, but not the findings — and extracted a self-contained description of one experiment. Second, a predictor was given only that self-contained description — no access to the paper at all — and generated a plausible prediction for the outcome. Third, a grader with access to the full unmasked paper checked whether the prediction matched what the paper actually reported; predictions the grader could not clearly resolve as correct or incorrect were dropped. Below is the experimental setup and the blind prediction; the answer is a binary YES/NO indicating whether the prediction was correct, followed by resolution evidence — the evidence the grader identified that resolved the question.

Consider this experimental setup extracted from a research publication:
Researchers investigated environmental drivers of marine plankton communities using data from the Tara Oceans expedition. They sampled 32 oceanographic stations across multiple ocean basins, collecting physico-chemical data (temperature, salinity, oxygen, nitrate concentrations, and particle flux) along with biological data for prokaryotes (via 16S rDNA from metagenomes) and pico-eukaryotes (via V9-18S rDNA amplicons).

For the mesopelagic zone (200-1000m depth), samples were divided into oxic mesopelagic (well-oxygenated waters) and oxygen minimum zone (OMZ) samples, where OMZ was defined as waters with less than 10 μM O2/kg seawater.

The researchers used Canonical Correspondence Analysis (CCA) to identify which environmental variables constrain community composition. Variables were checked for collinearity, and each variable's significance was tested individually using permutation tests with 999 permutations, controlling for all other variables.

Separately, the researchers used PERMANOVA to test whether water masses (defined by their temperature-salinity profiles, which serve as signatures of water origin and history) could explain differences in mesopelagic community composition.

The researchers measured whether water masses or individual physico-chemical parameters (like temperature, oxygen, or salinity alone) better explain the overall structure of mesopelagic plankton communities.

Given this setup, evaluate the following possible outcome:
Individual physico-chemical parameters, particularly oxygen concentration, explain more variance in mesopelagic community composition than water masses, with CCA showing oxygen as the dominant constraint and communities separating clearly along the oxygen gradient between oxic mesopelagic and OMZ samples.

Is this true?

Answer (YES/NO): NO